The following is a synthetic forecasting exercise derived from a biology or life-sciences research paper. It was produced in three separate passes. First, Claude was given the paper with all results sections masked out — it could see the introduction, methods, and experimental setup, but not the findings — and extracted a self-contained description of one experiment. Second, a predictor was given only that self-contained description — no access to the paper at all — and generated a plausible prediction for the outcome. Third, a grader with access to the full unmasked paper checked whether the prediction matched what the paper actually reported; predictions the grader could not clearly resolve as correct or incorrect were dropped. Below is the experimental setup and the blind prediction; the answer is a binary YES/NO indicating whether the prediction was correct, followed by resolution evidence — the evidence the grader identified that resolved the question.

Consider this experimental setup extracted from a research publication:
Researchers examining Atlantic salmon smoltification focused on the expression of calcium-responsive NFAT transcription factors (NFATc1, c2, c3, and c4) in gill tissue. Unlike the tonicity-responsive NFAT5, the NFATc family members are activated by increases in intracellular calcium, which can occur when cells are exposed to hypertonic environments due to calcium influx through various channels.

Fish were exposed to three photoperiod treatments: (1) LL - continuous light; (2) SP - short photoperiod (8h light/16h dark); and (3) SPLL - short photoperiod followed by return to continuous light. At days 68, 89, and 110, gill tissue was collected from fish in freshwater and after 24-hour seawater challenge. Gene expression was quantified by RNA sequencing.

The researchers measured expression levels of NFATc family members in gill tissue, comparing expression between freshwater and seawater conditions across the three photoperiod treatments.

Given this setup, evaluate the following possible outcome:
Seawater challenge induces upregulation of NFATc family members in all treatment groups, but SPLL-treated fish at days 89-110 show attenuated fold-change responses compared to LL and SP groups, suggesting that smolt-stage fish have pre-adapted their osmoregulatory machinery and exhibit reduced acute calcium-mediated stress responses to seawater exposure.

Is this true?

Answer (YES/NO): NO